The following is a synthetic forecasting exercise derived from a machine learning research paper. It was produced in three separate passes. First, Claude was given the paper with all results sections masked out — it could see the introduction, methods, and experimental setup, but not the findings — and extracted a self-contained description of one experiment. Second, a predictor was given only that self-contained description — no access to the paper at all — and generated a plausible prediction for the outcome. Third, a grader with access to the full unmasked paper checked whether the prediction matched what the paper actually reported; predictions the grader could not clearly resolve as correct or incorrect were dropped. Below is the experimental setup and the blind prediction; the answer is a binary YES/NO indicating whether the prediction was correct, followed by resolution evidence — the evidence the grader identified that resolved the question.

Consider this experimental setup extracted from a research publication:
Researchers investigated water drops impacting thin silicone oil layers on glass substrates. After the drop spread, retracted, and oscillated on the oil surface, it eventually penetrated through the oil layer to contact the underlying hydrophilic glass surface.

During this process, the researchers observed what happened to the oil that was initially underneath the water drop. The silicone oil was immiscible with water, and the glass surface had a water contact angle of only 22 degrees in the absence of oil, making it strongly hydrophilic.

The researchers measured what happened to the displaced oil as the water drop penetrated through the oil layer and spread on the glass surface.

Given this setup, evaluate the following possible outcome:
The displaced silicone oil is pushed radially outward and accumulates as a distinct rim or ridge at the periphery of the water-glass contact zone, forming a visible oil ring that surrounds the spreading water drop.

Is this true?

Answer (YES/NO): NO